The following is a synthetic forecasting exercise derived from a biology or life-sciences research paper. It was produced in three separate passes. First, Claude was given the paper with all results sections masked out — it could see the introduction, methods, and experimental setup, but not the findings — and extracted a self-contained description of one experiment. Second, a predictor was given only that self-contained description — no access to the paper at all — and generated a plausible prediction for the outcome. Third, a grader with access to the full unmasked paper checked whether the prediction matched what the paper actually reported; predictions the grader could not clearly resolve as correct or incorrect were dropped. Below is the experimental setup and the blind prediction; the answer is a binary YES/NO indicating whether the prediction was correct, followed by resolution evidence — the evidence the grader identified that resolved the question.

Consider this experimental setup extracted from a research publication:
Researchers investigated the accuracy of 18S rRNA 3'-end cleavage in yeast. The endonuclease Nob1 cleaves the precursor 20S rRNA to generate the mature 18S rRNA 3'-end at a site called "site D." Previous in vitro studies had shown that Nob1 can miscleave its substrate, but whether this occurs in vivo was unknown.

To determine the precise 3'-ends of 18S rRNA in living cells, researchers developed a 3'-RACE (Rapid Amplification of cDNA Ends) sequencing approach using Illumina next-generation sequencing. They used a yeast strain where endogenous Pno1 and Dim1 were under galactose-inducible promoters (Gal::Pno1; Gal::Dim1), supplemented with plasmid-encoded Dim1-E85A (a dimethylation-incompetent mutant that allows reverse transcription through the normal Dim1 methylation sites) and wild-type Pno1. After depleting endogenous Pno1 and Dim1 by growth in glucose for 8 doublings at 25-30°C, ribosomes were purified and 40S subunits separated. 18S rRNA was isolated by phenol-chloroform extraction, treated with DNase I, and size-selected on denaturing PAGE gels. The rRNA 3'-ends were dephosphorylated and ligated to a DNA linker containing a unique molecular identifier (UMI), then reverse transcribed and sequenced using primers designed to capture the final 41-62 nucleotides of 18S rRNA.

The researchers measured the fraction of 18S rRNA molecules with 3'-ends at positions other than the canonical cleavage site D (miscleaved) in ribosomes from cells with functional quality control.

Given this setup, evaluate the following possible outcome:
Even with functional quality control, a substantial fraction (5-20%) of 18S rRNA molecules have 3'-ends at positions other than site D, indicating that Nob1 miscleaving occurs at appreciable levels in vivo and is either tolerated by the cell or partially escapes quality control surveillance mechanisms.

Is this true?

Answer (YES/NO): NO